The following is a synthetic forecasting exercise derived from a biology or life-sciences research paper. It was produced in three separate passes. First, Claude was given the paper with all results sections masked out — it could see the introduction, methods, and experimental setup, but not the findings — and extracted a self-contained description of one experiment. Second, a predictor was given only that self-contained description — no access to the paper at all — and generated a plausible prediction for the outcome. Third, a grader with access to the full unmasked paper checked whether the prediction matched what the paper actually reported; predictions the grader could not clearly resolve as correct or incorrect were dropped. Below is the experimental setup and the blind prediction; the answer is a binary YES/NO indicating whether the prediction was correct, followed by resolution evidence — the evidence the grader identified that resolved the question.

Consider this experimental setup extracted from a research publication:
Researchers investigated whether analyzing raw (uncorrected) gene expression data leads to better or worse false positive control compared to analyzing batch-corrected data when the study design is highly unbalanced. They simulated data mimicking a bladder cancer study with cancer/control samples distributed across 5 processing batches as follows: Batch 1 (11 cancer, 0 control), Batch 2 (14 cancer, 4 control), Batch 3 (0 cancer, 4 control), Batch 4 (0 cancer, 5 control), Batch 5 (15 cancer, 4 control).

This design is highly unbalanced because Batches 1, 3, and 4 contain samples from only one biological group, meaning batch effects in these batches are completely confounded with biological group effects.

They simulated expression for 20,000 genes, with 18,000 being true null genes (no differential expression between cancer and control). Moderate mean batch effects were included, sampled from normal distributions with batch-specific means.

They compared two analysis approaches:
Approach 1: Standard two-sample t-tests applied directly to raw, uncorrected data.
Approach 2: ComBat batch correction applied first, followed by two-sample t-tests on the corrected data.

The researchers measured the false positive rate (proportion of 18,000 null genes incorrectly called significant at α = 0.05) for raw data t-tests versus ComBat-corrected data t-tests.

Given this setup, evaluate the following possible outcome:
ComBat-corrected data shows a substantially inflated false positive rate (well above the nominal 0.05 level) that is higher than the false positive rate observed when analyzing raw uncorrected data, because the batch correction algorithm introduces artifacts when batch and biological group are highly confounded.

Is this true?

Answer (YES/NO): NO